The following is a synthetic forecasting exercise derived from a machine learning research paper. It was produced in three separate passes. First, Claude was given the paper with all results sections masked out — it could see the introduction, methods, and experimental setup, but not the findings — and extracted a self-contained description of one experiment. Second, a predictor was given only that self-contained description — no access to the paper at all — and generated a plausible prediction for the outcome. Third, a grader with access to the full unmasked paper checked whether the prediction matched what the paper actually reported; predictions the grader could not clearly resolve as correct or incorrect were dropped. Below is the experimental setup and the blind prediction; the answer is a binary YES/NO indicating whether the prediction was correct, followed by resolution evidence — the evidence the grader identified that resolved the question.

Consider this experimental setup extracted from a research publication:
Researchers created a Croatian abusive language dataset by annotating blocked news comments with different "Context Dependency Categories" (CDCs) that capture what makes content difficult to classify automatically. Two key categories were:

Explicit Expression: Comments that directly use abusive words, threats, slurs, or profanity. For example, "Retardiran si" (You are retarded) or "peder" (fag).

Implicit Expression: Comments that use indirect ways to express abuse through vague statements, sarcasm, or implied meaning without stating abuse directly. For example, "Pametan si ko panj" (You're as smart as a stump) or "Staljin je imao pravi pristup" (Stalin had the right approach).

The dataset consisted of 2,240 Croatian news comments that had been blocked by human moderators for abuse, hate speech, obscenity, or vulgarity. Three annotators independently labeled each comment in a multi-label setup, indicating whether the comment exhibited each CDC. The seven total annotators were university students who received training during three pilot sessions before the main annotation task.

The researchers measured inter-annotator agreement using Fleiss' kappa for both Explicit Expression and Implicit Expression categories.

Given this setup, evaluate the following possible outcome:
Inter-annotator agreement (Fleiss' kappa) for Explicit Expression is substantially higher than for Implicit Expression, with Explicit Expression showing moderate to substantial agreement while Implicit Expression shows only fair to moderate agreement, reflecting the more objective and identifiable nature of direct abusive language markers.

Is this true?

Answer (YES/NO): YES